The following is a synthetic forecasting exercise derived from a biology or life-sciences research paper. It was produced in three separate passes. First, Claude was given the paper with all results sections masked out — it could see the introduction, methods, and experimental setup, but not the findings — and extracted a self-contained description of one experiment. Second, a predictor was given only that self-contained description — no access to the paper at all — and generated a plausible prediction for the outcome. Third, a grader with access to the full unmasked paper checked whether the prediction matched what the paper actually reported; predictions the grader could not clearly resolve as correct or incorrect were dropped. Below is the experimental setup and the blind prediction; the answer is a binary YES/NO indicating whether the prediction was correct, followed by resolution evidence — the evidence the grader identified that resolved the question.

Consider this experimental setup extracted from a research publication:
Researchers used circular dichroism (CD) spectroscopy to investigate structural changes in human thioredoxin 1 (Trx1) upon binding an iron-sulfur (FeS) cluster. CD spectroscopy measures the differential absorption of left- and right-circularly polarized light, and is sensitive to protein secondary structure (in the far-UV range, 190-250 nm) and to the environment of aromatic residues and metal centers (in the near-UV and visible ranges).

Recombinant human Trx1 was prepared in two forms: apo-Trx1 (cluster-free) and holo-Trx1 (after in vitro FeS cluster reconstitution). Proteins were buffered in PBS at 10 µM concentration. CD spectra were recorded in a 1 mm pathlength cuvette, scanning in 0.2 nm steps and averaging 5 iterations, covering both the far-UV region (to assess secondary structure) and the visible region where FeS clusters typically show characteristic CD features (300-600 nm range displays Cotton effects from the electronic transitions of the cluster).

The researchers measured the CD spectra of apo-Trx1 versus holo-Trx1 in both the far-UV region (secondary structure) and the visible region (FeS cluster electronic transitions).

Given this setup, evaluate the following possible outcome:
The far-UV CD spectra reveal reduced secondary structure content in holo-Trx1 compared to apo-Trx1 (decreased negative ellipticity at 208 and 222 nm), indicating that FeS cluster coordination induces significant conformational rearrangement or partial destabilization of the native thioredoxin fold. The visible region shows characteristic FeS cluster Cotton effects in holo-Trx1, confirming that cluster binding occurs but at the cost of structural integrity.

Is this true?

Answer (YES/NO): NO